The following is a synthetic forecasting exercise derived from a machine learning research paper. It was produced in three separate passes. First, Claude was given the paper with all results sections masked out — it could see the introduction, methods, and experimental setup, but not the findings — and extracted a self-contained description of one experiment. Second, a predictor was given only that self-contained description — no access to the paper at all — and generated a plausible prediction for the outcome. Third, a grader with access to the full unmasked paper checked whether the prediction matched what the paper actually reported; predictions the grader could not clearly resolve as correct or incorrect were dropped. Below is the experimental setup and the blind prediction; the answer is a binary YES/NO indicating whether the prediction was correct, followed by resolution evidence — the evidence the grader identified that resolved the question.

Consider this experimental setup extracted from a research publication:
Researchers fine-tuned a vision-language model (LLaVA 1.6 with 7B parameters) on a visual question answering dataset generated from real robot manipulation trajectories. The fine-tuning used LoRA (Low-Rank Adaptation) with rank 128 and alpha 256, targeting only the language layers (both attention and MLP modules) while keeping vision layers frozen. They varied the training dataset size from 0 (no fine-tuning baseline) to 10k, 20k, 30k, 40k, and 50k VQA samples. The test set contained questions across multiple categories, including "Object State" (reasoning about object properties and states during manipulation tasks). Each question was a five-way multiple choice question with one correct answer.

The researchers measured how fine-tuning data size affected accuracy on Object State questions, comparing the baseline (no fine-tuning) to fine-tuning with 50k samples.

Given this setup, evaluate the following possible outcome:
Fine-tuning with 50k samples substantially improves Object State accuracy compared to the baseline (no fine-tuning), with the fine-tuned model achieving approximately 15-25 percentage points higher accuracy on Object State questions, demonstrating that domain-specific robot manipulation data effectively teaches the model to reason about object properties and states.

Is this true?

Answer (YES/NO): NO